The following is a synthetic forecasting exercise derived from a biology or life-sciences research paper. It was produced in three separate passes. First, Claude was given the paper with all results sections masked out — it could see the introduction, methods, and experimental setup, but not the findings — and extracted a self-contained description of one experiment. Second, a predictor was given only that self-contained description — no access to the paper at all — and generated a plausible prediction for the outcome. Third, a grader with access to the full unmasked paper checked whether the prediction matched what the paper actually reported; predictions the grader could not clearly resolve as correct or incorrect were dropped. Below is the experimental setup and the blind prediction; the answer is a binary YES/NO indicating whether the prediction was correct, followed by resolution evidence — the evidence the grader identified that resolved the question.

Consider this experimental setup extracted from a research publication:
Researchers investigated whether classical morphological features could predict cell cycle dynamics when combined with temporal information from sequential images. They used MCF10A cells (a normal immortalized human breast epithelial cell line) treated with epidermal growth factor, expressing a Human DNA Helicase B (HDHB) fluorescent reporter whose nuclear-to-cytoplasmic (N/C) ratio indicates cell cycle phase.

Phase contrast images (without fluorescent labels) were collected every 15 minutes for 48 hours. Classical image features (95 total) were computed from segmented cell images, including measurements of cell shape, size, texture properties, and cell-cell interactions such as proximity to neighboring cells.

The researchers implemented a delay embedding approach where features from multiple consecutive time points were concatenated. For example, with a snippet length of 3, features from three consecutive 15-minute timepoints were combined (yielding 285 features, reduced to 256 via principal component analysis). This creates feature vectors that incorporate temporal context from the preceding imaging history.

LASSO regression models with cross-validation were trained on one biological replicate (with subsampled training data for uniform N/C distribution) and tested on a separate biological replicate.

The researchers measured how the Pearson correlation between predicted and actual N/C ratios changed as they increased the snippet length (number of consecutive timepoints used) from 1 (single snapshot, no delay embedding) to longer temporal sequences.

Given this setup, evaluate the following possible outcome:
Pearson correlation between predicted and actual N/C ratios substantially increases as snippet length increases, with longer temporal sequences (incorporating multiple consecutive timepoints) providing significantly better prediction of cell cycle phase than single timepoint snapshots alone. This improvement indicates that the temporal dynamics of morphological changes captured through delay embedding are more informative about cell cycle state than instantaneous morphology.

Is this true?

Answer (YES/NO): YES